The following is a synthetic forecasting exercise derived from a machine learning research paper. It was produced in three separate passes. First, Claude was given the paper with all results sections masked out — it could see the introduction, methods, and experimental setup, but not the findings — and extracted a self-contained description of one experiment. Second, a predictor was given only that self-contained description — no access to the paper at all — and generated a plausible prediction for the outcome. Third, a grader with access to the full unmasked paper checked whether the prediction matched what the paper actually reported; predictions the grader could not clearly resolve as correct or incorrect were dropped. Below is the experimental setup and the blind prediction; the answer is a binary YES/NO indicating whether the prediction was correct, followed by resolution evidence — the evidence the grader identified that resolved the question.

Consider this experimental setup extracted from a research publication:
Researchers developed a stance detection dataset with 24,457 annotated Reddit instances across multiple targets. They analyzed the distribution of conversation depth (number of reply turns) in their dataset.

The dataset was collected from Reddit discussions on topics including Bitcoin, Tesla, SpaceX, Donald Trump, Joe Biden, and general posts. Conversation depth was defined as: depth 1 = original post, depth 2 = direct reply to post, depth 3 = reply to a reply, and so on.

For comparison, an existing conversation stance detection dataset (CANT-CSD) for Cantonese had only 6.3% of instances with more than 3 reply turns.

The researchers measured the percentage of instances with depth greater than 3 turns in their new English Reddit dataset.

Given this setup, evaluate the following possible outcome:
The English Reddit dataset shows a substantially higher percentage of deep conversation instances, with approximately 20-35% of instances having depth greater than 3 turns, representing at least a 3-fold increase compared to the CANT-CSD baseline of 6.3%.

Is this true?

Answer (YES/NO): NO